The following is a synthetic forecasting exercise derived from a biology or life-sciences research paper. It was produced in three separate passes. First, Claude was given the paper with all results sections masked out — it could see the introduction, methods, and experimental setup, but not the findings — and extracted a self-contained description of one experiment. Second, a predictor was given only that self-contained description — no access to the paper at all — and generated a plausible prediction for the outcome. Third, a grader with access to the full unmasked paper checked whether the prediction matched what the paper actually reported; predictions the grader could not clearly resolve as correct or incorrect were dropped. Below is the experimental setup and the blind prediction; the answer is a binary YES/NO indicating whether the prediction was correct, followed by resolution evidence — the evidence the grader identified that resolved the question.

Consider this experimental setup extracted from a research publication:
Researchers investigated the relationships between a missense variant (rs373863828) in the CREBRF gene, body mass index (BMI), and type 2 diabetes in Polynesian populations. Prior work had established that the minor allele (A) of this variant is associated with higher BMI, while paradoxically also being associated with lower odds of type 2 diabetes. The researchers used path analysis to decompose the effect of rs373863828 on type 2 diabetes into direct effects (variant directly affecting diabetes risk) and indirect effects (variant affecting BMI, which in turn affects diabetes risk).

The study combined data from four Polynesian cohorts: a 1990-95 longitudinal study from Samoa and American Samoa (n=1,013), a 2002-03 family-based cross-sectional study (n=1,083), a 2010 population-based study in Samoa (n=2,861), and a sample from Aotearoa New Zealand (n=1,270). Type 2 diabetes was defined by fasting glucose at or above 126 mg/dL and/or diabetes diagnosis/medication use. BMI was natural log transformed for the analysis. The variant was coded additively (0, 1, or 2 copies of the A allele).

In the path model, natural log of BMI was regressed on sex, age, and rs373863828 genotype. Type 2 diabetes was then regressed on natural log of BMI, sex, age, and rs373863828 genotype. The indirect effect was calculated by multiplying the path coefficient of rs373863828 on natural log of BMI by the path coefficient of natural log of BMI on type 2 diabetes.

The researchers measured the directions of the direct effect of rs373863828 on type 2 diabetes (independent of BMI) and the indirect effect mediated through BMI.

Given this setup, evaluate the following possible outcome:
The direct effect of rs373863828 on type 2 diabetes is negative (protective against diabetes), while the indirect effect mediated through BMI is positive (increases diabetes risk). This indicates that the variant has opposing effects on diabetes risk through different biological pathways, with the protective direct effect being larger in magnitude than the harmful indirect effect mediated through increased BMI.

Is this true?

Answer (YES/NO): YES